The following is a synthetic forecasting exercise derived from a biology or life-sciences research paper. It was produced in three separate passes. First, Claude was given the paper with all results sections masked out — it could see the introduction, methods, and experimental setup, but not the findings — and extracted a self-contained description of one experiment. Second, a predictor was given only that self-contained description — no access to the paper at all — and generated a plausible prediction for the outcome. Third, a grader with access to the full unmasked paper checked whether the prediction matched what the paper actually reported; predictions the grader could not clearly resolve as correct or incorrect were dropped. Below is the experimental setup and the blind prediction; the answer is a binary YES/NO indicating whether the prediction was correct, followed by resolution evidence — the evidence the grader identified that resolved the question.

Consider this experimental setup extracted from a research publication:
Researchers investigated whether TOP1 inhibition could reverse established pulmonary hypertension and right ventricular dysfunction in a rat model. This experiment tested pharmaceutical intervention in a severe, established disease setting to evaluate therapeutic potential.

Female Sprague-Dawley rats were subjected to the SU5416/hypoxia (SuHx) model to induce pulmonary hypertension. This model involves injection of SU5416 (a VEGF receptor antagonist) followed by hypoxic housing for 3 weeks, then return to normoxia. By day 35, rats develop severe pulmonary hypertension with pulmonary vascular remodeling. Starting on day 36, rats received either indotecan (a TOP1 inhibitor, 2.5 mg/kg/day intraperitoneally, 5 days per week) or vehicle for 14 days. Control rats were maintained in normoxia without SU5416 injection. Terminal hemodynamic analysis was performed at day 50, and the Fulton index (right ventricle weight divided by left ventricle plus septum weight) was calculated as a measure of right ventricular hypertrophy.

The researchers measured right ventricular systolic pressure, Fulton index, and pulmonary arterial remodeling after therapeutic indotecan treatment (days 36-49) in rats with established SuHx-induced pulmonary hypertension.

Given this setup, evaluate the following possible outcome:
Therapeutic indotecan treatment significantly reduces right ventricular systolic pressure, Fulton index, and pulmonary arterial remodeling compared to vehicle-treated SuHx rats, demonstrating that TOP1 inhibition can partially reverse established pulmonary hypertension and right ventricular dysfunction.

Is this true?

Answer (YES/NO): YES